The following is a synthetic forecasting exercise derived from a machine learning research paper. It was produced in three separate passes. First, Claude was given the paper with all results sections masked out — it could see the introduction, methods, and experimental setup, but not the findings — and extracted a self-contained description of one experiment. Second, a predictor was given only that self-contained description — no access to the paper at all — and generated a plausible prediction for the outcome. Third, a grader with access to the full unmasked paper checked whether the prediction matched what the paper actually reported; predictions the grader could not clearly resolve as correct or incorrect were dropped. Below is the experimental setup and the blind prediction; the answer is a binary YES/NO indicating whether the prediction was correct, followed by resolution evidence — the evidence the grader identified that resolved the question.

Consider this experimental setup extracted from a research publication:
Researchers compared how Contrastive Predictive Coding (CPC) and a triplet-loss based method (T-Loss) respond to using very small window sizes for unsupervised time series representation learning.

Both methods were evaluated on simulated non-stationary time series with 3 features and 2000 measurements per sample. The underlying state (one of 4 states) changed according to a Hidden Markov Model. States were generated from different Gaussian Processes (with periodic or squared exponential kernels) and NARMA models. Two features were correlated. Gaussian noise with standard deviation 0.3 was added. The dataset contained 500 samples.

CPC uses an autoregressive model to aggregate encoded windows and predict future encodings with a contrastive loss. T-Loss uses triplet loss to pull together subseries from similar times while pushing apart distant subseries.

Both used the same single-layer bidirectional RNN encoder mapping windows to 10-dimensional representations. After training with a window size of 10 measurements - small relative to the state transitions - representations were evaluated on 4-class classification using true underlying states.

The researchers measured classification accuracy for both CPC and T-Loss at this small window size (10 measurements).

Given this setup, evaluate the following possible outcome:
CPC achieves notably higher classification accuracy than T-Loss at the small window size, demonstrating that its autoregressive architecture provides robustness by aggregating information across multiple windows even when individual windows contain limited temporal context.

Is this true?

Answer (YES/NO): NO